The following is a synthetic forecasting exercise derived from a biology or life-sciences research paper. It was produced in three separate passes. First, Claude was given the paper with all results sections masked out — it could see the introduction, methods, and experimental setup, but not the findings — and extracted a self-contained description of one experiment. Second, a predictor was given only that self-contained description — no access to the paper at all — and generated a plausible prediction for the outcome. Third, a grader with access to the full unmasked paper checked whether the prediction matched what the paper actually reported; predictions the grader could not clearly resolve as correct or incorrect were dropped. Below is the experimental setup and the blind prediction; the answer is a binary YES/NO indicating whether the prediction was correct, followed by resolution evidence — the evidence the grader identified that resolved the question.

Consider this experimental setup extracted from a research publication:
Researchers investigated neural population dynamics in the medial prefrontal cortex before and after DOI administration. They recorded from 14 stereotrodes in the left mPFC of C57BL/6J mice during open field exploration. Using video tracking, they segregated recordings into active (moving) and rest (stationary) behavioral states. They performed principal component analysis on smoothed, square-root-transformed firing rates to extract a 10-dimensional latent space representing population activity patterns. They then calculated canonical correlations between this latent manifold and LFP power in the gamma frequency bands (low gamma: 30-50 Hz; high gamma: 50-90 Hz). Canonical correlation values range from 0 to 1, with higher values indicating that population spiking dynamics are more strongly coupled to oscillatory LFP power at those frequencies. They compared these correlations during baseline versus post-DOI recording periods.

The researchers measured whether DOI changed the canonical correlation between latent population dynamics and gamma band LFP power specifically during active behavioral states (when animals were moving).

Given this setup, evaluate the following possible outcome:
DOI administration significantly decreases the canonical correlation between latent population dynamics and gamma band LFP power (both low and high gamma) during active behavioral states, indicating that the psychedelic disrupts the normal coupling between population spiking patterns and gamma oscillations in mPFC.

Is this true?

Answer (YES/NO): NO